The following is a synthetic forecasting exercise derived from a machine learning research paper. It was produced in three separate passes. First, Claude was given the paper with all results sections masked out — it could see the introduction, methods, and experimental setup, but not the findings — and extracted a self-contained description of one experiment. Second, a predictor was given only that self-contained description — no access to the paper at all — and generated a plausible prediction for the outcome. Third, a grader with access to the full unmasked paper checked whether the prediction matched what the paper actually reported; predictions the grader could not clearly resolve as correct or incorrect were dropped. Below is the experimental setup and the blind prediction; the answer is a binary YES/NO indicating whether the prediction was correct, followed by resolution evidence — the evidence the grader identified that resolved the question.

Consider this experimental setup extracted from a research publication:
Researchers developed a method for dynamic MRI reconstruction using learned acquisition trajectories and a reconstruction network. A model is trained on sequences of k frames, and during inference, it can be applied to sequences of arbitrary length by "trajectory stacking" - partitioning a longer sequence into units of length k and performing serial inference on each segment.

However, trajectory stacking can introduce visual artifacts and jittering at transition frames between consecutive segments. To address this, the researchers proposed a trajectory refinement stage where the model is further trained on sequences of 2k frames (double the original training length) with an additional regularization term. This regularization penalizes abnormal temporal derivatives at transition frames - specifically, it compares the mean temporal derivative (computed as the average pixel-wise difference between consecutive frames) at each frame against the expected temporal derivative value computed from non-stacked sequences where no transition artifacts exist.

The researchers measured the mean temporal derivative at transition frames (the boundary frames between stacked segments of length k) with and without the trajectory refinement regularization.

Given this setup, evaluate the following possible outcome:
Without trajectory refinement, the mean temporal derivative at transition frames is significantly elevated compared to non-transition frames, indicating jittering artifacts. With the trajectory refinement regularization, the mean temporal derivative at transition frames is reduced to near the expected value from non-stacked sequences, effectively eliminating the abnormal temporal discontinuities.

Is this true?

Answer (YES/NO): NO